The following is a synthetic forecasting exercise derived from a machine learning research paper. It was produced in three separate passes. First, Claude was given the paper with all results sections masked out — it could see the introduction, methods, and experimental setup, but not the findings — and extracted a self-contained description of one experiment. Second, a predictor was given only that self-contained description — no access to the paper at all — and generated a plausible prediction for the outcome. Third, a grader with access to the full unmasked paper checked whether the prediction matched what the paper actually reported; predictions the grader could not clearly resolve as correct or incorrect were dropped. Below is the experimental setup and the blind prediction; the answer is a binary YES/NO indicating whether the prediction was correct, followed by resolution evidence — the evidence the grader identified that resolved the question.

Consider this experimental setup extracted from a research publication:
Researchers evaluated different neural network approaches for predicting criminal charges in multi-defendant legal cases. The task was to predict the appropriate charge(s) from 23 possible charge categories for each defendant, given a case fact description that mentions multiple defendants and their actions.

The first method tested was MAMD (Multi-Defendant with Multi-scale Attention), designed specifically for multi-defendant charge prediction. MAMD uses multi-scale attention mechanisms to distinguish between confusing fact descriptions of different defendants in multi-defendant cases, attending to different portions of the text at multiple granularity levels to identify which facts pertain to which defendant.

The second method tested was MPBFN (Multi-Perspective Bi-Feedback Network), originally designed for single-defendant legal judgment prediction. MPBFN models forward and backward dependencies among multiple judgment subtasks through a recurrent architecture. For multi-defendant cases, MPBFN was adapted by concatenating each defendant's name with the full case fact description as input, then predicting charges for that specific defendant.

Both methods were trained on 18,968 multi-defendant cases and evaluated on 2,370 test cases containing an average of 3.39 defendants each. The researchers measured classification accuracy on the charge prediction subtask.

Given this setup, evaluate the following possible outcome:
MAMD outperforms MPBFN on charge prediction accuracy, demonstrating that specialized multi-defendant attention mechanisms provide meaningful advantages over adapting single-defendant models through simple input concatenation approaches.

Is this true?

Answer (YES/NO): NO